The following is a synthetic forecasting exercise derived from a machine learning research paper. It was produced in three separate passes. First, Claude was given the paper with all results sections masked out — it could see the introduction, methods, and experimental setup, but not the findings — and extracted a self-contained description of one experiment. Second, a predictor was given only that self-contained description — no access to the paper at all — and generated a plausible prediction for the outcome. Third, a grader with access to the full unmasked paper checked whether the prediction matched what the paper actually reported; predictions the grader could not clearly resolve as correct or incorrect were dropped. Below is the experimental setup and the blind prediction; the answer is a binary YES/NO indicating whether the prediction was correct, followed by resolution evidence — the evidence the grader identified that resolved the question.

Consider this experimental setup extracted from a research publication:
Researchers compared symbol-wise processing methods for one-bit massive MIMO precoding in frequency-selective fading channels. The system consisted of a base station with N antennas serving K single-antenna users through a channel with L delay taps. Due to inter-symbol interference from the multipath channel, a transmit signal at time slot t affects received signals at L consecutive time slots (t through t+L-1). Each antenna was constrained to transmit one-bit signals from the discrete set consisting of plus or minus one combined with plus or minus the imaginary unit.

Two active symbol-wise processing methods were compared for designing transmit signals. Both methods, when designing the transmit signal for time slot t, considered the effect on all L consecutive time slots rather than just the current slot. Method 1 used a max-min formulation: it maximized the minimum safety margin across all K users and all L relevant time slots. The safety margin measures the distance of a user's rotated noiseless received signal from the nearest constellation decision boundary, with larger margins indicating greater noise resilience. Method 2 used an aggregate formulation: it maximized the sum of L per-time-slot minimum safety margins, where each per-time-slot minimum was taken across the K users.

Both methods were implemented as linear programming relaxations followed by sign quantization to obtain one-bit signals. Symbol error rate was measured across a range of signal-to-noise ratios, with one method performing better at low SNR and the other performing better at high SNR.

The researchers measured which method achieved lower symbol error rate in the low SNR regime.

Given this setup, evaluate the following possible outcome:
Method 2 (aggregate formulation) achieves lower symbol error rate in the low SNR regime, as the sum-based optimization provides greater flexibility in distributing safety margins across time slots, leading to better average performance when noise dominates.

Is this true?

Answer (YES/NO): YES